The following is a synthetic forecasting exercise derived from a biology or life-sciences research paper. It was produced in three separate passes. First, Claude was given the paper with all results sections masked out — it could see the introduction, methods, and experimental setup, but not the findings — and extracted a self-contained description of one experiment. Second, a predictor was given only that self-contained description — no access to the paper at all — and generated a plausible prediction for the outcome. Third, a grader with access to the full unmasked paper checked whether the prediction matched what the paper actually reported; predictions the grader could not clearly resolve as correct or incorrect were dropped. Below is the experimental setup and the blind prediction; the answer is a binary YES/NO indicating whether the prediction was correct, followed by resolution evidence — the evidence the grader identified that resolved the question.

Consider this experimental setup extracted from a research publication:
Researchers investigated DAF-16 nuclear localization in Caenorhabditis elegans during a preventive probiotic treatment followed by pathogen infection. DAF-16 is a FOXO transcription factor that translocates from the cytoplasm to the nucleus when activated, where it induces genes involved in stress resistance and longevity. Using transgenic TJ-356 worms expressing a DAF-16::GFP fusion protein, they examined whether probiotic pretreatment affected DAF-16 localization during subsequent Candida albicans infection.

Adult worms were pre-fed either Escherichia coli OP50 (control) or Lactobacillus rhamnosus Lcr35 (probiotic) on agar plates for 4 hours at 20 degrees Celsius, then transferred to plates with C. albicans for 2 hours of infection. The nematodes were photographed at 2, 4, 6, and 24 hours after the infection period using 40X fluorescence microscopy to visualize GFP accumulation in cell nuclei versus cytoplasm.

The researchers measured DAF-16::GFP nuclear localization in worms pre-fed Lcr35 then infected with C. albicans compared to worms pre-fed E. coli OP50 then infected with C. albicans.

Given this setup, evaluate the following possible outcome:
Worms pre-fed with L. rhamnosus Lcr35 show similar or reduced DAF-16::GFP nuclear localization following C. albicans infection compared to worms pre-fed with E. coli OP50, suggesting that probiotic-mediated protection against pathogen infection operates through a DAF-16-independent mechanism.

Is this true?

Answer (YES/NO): NO